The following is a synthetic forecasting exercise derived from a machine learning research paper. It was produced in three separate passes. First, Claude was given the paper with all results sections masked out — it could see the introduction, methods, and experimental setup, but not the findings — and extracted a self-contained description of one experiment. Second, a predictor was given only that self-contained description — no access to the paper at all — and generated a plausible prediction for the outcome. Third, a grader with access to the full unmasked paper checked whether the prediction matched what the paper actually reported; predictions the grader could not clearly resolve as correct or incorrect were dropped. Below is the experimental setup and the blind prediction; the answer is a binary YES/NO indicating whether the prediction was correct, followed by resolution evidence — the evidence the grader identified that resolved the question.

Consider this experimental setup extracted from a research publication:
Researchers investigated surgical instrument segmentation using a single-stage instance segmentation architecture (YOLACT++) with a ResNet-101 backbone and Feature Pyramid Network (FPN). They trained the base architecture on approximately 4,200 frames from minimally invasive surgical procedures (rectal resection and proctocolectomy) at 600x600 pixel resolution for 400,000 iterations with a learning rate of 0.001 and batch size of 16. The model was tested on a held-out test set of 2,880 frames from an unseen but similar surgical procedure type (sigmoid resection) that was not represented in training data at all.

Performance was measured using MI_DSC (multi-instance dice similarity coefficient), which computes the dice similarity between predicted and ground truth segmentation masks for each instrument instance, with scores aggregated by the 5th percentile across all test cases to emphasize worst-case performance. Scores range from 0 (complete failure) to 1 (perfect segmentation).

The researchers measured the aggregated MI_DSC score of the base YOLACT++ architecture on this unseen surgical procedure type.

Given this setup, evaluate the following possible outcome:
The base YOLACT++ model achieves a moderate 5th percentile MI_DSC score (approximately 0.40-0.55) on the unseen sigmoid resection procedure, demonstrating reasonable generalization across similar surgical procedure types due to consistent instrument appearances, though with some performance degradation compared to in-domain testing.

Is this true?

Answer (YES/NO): NO